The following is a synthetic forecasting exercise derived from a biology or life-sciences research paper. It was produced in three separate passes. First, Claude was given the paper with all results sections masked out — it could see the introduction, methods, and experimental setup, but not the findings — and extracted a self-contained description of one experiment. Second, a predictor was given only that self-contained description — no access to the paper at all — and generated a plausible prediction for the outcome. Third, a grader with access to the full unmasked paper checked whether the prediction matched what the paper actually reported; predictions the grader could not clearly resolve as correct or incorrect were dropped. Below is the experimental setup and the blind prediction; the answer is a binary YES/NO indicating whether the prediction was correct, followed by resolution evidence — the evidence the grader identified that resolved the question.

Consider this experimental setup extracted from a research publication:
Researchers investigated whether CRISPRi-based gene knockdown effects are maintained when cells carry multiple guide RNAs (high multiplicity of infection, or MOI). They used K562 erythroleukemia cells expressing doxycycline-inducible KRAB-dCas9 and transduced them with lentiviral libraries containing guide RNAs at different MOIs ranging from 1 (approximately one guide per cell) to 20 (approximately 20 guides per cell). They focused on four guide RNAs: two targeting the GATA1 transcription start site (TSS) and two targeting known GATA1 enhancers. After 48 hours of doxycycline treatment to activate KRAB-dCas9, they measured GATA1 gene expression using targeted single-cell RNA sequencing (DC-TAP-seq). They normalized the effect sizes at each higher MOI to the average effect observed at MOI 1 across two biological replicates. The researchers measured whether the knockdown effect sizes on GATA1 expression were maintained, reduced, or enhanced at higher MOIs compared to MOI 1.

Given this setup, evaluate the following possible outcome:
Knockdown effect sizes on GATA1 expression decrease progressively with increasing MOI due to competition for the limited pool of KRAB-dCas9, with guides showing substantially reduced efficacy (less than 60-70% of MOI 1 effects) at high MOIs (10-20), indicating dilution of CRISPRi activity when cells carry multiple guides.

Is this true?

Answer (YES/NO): NO